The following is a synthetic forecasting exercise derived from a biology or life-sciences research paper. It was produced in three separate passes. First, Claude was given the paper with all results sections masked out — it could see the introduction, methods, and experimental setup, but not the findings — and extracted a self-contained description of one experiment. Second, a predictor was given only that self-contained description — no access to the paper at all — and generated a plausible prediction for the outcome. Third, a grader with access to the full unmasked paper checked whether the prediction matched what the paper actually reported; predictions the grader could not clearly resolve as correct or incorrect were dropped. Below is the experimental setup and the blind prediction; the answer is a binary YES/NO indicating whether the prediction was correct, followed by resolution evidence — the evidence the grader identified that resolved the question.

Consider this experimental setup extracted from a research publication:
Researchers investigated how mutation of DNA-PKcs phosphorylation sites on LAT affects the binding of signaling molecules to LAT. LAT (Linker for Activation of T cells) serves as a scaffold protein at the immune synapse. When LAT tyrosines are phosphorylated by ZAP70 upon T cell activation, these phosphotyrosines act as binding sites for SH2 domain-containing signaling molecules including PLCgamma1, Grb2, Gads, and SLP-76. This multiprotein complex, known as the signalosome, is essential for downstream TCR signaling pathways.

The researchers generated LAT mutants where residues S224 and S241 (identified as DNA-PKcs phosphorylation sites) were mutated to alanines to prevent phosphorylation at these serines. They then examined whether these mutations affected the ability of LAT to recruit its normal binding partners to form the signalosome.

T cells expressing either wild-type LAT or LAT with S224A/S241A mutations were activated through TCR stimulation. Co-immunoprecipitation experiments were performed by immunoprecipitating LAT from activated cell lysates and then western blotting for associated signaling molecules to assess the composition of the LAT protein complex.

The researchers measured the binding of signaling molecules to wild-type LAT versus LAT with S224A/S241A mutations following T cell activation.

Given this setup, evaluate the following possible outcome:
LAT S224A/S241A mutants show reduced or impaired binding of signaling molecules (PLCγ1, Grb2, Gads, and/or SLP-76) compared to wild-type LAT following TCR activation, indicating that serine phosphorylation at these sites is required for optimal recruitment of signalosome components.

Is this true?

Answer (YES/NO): YES